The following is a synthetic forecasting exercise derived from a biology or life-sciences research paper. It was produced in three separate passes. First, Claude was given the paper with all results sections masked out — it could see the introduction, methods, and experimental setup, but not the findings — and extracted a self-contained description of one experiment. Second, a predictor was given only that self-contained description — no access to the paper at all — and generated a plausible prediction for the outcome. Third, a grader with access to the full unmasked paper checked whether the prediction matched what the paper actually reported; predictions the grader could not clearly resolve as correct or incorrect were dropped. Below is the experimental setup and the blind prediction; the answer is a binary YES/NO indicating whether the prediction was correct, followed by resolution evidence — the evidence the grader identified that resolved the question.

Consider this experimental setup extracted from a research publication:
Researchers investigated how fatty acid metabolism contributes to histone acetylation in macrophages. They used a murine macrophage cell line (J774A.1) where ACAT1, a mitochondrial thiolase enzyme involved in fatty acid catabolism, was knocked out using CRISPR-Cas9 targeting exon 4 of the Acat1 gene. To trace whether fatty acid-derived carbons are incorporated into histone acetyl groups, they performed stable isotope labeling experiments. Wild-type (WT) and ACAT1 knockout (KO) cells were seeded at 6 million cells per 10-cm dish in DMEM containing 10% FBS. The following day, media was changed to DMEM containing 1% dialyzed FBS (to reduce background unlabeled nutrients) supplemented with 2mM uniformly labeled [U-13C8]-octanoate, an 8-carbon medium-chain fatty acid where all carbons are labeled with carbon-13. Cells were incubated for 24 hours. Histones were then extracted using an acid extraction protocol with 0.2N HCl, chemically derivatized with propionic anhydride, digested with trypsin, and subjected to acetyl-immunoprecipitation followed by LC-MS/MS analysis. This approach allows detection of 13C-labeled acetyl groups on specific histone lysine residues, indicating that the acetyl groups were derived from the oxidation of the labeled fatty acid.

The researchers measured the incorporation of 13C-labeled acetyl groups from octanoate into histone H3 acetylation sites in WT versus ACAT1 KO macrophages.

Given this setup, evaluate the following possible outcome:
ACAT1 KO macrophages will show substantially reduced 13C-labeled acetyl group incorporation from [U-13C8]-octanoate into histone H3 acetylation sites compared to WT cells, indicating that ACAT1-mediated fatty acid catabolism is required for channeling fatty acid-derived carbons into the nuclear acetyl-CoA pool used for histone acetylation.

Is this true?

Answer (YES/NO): YES